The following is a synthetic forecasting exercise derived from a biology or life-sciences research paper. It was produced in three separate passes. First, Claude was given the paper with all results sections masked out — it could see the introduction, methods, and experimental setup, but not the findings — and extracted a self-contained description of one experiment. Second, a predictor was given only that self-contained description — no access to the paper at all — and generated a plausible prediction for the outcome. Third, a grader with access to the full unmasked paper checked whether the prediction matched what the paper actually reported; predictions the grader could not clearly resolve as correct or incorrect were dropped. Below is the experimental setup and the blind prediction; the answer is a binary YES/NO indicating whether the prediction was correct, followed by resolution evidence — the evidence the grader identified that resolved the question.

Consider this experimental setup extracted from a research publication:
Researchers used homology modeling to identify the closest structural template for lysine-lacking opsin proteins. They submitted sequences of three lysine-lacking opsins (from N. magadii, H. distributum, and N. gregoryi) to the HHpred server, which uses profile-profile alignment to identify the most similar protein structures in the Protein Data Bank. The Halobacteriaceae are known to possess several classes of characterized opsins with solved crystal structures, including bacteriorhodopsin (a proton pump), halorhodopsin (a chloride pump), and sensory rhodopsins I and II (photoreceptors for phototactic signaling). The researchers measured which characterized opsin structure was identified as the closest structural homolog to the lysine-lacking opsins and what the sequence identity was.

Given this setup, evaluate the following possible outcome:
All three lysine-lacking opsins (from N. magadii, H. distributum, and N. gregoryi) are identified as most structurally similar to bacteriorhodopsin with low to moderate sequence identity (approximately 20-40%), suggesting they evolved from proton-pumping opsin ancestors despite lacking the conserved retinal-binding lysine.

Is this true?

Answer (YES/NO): NO